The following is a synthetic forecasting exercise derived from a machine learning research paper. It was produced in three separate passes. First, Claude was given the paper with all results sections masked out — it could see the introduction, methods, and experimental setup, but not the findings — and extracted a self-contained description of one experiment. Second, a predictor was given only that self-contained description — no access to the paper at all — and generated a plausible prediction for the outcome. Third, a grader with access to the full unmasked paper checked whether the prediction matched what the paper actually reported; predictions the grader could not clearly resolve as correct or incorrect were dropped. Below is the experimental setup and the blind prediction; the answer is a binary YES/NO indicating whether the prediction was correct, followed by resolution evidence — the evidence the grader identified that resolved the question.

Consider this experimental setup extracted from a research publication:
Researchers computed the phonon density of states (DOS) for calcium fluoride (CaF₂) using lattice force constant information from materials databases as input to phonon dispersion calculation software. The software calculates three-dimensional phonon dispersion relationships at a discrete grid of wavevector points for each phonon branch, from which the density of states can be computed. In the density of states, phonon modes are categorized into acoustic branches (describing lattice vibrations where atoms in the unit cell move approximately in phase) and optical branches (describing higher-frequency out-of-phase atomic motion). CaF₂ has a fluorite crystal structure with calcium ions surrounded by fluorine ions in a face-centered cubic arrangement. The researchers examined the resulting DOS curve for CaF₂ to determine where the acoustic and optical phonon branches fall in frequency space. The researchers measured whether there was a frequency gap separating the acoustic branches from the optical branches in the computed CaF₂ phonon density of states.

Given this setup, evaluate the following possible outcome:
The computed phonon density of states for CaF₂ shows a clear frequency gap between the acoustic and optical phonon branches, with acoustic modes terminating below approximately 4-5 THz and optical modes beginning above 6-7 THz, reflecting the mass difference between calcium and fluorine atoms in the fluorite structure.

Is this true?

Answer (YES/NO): NO